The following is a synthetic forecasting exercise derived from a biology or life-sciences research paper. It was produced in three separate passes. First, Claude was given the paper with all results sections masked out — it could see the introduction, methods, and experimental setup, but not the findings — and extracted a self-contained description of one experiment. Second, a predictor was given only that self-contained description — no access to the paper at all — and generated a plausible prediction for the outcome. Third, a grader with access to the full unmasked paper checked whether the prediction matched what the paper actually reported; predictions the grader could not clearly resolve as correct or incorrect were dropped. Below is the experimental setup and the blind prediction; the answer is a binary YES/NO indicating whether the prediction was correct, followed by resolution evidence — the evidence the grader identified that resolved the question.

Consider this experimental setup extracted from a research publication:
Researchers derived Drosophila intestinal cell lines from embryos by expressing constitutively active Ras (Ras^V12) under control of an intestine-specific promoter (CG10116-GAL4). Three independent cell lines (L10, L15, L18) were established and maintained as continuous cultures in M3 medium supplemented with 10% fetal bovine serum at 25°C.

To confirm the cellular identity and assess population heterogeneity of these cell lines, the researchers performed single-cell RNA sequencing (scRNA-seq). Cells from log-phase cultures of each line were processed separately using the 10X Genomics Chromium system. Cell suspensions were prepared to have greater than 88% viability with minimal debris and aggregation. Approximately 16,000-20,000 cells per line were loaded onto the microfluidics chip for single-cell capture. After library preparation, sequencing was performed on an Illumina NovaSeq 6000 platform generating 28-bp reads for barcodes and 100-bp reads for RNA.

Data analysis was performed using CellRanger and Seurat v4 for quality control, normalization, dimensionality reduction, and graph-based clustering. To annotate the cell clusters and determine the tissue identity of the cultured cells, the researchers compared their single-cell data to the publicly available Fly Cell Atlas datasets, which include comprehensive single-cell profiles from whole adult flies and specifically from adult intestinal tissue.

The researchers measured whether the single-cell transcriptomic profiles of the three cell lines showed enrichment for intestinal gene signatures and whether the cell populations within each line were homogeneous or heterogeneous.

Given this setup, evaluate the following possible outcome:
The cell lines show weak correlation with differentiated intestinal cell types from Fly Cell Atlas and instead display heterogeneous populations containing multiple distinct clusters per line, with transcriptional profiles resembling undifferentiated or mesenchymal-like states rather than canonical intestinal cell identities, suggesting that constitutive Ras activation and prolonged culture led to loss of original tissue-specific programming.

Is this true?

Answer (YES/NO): NO